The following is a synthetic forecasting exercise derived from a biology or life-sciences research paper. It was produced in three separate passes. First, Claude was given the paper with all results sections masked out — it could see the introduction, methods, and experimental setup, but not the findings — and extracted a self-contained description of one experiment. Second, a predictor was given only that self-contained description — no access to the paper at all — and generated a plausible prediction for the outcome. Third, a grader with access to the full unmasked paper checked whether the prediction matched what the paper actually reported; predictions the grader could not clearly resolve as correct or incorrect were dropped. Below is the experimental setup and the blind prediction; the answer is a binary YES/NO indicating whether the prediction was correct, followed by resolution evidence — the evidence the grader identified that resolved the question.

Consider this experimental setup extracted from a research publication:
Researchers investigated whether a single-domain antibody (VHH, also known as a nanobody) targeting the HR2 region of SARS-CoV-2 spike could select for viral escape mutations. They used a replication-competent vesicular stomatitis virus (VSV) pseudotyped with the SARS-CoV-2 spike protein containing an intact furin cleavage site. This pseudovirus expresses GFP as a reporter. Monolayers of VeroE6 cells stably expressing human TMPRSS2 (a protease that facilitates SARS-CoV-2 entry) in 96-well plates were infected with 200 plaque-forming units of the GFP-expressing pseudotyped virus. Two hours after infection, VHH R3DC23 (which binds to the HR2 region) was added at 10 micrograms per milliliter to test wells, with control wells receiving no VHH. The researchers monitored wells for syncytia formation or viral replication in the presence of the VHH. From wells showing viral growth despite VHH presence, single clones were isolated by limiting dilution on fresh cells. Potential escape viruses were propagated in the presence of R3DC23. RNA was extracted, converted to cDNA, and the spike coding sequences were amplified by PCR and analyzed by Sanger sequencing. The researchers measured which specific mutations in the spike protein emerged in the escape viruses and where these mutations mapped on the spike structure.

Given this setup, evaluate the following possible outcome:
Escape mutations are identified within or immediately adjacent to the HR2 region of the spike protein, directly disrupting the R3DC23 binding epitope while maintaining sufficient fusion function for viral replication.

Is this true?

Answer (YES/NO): YES